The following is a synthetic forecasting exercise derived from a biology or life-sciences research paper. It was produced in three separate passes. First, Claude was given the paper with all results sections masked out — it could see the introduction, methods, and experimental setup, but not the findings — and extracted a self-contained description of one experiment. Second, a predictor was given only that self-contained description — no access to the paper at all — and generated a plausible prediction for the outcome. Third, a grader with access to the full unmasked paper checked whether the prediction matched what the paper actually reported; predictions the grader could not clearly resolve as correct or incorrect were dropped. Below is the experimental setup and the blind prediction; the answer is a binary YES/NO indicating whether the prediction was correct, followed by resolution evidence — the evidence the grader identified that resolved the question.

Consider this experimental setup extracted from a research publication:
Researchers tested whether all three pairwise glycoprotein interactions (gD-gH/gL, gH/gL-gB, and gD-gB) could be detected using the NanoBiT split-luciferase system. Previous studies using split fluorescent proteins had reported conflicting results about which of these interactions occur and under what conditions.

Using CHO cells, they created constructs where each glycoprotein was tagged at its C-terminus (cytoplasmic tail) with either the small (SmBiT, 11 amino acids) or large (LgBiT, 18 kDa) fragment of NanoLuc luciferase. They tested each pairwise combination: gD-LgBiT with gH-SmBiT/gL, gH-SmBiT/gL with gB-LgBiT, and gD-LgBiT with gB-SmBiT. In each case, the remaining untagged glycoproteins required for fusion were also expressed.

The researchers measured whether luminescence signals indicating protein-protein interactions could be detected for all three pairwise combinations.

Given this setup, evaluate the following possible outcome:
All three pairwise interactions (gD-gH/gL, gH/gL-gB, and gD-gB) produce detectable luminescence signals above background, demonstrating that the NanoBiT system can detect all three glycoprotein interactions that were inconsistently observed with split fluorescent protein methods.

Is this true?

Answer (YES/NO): YES